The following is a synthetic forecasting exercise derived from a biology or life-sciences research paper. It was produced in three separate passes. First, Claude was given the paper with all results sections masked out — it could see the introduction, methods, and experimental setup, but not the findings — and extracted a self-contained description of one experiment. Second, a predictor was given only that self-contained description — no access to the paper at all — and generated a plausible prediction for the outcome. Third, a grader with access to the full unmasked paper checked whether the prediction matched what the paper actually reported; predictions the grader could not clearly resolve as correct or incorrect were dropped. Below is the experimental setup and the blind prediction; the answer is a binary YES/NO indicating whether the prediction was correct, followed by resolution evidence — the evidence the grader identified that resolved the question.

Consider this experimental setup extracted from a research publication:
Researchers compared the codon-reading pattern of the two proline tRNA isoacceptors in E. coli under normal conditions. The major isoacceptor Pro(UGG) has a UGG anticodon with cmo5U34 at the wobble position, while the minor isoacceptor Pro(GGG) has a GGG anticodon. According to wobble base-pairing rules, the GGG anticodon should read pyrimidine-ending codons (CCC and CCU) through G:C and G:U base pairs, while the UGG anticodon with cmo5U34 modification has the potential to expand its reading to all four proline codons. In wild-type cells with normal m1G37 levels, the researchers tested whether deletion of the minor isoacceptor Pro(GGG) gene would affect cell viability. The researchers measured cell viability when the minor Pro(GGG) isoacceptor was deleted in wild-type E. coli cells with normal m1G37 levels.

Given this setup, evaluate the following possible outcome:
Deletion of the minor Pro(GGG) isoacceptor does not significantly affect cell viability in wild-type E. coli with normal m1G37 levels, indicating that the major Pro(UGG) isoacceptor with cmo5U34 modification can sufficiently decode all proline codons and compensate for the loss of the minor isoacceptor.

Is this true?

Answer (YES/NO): YES